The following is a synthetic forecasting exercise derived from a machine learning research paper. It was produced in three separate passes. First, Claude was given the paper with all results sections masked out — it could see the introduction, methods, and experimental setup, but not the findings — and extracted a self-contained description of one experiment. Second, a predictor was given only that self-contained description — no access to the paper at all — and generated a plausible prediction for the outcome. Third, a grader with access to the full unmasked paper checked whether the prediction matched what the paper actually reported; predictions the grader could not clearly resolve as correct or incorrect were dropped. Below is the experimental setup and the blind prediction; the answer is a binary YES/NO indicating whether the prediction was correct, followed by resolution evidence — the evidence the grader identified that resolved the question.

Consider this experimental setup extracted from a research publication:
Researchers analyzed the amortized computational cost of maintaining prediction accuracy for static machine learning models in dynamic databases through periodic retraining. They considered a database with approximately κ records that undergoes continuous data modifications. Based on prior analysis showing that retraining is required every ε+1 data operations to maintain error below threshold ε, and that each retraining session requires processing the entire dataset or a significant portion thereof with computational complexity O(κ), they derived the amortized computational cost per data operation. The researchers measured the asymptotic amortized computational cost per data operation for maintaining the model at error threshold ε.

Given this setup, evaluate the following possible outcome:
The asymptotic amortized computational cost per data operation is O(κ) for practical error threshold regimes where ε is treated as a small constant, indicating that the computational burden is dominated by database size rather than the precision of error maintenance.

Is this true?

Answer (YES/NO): YES